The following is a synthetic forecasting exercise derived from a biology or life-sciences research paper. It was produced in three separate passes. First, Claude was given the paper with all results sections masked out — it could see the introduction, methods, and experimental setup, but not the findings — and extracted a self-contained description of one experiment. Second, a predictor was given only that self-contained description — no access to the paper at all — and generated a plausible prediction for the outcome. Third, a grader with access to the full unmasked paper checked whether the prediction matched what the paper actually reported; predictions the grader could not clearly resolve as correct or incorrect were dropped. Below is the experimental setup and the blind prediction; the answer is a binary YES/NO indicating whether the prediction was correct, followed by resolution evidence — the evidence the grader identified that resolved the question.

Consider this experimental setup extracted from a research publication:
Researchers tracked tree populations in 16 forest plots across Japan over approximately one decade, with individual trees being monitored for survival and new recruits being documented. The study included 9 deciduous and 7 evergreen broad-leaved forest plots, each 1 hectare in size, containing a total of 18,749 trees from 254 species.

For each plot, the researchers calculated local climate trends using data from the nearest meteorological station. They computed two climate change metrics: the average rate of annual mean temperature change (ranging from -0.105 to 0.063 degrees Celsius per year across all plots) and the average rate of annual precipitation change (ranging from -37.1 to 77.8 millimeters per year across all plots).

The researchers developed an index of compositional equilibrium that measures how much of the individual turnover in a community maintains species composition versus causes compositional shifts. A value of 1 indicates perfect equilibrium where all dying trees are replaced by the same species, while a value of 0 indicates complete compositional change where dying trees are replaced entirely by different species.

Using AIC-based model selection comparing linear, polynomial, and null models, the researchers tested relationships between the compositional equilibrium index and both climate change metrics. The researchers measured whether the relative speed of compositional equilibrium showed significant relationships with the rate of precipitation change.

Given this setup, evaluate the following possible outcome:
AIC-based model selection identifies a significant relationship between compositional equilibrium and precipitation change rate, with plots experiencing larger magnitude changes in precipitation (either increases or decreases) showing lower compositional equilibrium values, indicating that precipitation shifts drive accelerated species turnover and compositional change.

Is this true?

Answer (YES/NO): NO